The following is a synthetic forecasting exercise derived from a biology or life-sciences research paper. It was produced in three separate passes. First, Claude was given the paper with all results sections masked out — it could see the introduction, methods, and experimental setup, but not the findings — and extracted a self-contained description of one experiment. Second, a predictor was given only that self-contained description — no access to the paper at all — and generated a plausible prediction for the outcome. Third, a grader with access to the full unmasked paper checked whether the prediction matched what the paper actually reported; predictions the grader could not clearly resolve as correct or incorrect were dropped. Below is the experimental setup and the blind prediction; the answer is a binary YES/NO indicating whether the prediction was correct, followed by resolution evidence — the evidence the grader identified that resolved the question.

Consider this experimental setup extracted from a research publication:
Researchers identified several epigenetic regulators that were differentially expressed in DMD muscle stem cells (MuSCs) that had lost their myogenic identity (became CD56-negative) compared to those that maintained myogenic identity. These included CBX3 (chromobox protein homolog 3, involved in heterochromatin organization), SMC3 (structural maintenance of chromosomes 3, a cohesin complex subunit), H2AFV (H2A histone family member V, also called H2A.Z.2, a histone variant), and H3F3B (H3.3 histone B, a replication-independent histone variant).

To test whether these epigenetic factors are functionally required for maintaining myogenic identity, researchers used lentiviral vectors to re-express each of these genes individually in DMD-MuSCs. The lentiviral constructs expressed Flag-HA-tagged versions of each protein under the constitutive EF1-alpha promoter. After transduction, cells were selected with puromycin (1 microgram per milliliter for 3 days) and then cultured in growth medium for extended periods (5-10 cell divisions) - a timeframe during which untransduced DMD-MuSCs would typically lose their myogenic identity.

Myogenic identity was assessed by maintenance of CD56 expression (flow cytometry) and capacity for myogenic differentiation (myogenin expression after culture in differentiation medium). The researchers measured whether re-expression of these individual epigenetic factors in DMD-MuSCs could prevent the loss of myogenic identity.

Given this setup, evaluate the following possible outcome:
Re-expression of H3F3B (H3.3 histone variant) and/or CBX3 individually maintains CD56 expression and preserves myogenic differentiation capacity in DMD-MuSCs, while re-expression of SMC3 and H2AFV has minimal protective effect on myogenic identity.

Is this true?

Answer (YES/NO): NO